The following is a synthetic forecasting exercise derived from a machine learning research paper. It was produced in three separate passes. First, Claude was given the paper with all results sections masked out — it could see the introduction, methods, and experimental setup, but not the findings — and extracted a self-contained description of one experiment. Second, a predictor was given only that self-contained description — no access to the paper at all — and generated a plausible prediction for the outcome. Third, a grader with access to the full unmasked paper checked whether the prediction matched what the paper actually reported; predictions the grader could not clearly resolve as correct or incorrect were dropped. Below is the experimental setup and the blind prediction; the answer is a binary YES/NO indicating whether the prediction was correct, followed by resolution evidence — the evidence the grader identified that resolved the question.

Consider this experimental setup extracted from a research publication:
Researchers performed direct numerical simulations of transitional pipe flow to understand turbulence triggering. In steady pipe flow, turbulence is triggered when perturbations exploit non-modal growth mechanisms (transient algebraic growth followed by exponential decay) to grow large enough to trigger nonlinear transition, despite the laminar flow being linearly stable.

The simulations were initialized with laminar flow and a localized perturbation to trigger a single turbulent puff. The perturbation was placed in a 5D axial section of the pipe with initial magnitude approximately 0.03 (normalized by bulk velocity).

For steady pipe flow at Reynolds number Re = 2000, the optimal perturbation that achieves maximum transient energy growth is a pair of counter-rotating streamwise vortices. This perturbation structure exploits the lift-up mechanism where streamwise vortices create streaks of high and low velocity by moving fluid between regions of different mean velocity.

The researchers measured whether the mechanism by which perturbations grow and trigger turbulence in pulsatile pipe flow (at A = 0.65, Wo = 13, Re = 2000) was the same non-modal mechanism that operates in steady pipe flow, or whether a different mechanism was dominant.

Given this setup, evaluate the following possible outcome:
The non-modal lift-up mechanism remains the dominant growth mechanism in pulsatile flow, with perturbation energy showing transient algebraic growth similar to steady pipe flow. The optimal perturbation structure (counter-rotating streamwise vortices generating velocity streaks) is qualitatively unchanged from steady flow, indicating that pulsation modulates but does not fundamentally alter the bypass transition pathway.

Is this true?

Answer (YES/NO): NO